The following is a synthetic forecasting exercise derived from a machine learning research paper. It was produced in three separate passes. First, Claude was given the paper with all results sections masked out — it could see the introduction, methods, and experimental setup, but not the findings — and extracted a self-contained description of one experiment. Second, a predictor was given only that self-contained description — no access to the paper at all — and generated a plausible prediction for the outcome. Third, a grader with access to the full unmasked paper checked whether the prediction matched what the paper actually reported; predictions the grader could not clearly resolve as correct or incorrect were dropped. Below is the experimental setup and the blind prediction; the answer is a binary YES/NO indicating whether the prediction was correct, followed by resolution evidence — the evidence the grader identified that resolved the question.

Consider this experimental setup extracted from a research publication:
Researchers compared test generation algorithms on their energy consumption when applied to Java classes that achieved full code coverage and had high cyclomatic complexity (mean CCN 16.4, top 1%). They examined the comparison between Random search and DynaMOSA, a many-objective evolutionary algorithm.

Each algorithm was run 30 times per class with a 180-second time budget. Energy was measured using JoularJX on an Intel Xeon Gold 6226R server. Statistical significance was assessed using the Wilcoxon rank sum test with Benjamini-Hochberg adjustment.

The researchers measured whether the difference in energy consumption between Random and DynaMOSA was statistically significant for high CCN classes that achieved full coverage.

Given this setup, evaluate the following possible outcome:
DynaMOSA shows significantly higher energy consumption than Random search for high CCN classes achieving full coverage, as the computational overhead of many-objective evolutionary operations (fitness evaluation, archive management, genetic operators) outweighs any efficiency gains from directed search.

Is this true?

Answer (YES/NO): NO